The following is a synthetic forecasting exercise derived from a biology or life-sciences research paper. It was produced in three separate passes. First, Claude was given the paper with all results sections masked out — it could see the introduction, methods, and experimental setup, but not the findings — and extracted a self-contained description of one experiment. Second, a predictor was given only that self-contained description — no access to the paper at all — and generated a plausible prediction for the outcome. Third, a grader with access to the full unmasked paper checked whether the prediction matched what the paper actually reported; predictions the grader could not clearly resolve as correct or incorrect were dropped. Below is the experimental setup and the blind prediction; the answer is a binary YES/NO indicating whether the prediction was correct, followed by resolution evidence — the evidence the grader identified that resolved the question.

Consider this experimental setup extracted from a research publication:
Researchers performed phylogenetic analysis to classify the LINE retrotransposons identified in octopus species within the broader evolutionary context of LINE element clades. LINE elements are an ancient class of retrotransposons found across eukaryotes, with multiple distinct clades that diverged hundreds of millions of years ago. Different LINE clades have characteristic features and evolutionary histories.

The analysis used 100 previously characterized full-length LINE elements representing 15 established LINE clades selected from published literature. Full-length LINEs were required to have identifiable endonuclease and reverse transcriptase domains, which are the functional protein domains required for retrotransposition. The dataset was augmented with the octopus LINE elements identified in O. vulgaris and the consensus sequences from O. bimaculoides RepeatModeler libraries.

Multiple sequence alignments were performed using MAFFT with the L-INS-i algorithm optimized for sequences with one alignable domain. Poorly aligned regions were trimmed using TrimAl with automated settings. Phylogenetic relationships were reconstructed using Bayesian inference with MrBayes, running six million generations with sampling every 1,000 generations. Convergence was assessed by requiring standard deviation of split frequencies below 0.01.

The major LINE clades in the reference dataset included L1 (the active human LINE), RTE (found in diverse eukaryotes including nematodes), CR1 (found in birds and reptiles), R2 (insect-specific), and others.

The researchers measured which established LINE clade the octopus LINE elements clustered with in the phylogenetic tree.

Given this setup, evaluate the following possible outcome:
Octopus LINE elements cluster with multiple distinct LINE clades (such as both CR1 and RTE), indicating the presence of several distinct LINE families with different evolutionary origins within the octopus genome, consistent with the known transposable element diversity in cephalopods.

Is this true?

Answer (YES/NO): NO